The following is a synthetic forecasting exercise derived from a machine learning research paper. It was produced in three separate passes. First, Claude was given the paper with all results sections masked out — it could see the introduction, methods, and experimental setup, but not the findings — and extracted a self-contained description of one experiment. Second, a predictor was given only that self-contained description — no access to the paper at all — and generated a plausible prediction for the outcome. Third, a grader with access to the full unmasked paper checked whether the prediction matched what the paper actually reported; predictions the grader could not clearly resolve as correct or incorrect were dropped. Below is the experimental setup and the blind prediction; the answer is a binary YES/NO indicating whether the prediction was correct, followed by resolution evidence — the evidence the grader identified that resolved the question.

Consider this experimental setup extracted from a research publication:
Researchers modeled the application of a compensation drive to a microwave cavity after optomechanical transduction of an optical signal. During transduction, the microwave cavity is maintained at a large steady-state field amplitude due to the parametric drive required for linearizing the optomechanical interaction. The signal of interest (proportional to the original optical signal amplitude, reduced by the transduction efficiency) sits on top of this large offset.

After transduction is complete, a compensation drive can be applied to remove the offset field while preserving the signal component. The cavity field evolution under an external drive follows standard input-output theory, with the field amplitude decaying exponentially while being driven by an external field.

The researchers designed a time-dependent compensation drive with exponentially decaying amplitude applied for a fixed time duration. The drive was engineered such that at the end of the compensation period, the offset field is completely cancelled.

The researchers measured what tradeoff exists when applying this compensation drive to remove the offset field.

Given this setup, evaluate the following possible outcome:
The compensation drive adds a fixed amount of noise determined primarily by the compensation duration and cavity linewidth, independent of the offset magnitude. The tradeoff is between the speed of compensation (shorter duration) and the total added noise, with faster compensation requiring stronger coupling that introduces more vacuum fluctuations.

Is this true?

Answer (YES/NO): NO